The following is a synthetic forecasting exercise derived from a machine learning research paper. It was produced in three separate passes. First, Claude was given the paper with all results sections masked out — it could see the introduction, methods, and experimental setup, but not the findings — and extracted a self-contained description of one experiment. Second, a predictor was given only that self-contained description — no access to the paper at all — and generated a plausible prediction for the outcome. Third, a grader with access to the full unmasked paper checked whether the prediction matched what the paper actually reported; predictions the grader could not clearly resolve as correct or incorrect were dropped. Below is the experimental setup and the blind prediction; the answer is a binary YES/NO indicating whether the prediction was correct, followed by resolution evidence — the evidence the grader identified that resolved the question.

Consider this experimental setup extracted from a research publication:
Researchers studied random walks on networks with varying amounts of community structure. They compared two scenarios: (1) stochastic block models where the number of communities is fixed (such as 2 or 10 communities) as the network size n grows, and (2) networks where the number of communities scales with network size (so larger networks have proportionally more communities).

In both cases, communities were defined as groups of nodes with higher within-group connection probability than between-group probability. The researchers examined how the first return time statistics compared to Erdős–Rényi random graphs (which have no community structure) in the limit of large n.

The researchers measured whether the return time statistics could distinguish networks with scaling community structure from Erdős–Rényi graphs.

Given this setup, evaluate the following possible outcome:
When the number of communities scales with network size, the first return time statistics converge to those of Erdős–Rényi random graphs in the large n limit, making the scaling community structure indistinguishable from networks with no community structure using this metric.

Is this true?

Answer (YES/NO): NO